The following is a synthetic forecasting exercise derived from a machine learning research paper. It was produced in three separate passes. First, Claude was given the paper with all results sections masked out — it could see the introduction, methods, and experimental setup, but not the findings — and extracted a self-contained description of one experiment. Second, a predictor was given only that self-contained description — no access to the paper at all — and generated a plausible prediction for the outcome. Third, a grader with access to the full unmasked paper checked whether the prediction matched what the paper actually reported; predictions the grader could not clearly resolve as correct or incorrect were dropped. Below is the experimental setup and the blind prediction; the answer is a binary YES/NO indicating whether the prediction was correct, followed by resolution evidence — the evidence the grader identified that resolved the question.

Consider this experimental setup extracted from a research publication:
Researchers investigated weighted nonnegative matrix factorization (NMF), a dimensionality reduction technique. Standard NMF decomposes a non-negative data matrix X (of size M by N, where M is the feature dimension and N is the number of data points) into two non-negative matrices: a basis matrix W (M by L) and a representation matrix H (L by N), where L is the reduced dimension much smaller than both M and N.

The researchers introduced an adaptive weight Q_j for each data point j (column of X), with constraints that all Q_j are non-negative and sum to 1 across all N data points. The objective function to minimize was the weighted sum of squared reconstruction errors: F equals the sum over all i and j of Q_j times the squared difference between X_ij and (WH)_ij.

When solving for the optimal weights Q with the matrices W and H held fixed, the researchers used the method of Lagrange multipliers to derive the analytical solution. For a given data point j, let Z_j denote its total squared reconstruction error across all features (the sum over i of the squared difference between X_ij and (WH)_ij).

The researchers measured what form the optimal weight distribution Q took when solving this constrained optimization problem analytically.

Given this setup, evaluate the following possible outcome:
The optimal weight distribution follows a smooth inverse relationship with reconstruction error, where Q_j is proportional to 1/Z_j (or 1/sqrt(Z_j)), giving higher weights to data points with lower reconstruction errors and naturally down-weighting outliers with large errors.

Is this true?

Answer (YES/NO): NO